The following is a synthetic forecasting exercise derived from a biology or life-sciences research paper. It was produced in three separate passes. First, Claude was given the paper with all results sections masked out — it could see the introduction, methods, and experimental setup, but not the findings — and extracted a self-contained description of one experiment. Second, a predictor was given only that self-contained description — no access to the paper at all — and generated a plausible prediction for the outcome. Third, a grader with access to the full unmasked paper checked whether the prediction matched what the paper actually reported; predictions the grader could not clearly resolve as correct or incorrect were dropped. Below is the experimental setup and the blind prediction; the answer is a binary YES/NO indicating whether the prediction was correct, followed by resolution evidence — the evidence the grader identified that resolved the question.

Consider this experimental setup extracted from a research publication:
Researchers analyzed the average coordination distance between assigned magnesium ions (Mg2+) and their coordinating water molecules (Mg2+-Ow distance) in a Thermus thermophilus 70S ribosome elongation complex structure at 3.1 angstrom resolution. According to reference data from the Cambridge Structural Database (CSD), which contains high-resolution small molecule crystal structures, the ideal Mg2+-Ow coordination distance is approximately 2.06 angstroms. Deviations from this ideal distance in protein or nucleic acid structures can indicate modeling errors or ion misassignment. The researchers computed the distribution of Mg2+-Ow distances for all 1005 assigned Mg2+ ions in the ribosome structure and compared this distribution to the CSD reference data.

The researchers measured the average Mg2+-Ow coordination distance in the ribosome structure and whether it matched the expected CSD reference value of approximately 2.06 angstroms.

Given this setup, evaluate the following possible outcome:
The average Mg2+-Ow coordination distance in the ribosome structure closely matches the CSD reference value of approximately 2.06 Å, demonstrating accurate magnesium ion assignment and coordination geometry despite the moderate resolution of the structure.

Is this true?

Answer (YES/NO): NO